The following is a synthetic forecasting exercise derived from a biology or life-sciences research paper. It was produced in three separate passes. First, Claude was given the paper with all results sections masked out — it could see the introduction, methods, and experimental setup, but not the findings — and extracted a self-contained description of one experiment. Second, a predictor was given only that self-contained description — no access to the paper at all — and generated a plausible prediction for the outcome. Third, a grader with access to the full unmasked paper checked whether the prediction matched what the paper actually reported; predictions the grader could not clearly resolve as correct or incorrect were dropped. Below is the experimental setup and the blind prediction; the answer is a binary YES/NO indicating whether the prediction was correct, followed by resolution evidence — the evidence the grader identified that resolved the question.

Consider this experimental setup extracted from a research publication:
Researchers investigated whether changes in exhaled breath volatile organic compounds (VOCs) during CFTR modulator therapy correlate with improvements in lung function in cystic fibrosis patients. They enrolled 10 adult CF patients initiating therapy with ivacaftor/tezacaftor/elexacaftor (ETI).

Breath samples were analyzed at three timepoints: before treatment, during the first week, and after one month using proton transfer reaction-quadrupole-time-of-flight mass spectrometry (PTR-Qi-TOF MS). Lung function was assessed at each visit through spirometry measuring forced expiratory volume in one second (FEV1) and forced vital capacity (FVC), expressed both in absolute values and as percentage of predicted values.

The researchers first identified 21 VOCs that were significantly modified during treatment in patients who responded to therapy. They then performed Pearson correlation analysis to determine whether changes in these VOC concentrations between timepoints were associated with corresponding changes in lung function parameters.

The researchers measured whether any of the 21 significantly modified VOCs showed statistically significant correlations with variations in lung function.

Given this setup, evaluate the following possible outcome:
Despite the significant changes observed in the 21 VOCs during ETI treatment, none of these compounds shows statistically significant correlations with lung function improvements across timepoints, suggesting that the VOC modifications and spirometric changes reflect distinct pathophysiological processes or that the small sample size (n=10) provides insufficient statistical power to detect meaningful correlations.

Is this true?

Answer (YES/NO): NO